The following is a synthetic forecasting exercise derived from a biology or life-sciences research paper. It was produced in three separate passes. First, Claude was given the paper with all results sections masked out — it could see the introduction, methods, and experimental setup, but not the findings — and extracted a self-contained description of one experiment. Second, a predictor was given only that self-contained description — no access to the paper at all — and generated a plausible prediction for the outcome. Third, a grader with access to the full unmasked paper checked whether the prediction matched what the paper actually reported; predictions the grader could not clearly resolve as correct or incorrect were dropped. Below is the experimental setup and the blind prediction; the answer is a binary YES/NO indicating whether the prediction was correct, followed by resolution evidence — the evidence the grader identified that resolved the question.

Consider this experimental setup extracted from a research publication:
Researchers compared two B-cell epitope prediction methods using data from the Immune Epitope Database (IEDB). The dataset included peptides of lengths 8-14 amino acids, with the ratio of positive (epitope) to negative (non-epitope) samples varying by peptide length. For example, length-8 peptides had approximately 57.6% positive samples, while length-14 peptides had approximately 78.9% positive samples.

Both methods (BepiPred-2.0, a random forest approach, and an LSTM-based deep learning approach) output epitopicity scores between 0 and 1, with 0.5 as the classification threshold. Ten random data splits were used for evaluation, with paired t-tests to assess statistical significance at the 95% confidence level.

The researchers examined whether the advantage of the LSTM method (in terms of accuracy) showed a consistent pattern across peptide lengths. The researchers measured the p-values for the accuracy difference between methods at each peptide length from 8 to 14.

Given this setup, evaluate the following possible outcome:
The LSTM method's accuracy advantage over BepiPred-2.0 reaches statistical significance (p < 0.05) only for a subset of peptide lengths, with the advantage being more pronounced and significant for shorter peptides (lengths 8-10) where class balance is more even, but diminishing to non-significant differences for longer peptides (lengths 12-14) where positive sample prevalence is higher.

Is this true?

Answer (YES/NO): NO